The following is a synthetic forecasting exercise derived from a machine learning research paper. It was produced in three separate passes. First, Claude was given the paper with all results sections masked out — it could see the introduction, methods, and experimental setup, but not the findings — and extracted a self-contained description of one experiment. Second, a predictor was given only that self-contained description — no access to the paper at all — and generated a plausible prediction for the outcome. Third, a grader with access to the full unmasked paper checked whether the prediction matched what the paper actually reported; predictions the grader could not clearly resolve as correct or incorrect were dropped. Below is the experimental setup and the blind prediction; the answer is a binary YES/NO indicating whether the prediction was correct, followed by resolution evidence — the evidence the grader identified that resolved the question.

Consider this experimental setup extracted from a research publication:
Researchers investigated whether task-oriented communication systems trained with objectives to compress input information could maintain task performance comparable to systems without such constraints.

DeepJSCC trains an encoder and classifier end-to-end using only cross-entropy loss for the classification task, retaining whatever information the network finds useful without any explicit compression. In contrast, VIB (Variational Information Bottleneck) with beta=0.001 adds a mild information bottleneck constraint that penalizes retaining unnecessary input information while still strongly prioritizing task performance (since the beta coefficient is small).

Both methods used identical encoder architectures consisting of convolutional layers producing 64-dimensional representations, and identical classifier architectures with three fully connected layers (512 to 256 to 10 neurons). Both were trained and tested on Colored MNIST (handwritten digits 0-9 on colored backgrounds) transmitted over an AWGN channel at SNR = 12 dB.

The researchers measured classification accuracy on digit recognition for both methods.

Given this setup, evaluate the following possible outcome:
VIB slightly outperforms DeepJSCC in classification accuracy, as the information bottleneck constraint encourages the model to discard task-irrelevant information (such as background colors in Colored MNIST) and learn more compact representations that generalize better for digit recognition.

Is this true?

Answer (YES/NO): NO